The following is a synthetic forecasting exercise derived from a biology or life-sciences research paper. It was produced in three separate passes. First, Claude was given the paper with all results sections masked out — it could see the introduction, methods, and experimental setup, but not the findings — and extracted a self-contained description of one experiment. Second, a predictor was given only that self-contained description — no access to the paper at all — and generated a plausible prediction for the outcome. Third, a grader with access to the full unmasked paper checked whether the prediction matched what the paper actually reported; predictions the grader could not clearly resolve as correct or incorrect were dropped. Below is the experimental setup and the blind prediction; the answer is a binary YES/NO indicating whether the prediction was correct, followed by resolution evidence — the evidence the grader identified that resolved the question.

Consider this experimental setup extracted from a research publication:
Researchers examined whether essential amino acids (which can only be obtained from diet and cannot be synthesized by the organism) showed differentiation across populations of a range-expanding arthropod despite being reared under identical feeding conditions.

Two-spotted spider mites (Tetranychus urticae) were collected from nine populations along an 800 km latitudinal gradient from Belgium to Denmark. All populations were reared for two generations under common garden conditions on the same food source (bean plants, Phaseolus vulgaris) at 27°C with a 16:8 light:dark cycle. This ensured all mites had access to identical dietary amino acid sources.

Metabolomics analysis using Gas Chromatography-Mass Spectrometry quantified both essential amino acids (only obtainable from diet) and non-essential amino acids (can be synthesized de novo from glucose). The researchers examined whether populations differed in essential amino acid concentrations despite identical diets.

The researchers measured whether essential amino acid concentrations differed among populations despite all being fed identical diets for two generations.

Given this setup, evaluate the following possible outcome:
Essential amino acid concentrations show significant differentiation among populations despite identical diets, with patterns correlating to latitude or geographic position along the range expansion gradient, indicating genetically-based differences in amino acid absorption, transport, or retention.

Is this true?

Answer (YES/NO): YES